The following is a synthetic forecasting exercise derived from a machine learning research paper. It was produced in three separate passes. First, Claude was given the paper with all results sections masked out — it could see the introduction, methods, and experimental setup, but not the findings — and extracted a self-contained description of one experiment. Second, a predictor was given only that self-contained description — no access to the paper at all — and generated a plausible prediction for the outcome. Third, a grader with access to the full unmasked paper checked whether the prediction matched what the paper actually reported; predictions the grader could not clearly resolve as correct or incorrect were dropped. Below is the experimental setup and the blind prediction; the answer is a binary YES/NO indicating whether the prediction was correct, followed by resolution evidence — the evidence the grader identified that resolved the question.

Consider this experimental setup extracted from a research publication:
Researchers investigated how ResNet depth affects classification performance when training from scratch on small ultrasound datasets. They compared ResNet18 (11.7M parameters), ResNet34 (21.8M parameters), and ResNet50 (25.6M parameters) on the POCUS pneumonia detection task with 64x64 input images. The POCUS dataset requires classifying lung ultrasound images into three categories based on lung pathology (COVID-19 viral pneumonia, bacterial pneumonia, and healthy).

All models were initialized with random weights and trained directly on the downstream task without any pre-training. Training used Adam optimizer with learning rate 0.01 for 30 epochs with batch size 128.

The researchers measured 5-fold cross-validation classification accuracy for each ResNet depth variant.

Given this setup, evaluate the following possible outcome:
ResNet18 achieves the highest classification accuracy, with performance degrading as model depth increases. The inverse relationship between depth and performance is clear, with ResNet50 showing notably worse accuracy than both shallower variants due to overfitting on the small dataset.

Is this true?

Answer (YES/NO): NO